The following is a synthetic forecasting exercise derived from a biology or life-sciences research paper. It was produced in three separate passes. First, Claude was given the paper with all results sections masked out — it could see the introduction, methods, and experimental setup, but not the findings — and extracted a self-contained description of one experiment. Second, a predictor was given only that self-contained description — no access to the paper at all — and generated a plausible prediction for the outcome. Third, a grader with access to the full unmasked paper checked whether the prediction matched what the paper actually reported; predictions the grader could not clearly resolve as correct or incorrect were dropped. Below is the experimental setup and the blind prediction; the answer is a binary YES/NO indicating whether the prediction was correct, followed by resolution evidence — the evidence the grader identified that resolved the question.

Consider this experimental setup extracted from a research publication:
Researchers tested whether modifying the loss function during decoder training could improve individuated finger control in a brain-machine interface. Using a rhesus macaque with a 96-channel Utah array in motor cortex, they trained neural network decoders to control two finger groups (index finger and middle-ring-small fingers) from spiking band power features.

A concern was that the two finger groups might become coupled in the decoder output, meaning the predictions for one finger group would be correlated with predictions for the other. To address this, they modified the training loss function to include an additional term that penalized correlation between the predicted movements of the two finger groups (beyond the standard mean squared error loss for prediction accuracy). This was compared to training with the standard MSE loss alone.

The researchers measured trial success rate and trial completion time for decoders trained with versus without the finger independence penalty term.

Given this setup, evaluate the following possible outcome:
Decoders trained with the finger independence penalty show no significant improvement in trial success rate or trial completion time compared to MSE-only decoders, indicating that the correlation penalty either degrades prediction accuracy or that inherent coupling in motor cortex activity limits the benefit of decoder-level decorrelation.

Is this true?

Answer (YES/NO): NO